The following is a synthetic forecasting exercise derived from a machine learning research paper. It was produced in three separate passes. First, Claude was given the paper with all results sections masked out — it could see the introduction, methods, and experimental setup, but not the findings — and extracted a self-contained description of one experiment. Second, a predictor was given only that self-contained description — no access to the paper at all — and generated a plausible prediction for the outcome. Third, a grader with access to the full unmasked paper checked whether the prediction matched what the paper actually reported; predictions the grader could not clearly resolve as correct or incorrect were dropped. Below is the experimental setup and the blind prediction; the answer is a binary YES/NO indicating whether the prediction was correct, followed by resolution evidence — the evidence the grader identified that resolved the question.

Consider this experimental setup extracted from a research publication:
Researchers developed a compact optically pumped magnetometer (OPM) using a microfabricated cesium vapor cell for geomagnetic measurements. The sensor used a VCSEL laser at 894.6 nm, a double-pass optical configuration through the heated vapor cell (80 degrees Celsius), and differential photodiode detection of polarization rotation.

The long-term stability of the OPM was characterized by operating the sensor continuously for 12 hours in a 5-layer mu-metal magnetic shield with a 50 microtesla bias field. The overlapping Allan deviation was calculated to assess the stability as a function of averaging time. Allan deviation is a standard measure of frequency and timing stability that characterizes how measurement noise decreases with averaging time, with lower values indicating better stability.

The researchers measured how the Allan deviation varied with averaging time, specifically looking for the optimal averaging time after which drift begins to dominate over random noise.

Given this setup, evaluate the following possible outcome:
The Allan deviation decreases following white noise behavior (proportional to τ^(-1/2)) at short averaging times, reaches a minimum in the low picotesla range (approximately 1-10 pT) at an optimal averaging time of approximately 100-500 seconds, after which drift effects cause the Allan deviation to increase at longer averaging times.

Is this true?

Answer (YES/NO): NO